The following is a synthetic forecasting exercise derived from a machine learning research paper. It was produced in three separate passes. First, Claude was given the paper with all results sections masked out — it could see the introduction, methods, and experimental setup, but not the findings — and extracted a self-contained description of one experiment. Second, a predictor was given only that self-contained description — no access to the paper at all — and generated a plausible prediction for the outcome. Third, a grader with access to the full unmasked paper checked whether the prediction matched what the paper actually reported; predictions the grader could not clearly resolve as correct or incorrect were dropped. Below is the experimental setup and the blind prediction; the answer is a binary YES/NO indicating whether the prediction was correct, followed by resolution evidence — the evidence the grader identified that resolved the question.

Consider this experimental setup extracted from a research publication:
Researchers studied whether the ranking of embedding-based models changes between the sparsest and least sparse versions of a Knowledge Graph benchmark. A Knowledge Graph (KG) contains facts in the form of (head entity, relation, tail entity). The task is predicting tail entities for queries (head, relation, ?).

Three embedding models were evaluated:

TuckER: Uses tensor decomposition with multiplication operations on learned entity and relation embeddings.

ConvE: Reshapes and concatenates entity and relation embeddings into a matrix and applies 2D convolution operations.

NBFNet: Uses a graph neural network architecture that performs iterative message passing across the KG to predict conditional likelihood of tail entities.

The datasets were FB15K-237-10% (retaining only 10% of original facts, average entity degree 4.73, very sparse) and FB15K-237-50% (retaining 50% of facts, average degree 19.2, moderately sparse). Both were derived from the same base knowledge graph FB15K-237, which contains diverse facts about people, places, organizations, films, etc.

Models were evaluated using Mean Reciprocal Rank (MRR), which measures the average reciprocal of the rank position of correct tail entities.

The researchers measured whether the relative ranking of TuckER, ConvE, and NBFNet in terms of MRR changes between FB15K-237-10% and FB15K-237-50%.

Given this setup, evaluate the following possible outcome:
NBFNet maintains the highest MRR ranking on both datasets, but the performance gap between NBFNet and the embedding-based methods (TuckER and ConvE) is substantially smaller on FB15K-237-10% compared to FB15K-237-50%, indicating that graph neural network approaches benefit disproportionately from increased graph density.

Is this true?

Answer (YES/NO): NO